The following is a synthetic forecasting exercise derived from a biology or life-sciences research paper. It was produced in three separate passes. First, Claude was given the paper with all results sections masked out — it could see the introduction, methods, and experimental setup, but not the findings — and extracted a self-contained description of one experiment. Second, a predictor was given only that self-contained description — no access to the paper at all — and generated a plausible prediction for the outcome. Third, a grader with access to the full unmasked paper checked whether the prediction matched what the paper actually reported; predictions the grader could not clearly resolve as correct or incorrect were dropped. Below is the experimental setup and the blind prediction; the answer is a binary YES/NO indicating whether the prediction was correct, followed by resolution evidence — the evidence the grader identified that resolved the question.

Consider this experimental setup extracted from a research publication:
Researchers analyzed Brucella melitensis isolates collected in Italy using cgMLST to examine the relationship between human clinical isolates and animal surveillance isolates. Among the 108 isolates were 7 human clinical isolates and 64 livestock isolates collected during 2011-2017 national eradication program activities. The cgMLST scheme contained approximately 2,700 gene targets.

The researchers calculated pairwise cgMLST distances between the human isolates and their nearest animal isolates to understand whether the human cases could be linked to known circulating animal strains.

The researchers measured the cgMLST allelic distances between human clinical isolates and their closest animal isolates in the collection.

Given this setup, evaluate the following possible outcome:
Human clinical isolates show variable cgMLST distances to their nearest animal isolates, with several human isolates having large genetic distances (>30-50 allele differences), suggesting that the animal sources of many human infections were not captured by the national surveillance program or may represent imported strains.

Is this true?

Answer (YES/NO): NO